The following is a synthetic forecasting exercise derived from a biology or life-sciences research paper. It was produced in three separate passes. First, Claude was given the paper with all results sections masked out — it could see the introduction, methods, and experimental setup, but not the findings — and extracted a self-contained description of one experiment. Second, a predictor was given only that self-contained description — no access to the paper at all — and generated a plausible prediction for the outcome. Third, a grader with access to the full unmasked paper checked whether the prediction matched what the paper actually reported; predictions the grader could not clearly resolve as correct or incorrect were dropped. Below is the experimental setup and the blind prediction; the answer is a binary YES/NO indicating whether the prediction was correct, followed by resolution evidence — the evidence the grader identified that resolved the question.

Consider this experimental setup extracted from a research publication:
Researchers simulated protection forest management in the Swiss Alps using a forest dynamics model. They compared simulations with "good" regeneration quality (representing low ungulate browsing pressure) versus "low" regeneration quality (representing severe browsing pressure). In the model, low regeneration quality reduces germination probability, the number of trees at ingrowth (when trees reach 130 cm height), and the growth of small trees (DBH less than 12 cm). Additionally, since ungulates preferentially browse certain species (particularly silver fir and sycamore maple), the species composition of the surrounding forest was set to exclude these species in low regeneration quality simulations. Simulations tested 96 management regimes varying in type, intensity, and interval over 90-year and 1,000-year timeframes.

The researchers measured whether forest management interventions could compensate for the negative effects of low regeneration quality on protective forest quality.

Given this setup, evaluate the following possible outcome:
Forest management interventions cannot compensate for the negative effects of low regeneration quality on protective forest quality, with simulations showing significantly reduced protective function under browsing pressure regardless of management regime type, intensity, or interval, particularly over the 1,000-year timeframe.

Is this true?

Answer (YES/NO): NO